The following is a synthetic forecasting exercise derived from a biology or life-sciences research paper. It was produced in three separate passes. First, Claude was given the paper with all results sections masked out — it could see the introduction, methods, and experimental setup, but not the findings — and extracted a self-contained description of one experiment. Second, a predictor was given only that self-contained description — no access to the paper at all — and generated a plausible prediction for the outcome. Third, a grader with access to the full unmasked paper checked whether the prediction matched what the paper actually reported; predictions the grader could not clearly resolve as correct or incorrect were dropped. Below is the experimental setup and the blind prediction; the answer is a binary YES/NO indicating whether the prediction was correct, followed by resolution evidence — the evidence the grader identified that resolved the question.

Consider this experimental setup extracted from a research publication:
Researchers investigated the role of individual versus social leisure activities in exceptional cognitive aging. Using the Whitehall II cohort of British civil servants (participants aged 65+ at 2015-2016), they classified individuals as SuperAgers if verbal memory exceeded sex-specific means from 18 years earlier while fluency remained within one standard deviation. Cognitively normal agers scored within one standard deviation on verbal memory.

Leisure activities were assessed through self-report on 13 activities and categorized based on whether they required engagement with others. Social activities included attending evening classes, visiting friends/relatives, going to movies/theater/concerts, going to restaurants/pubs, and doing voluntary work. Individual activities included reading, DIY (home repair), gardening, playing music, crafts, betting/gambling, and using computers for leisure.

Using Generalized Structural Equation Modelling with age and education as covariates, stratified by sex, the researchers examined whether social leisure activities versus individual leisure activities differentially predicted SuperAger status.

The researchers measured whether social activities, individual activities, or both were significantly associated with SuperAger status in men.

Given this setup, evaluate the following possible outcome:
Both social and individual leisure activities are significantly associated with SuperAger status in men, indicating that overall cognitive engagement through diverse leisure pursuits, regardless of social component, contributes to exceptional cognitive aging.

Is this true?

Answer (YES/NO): NO